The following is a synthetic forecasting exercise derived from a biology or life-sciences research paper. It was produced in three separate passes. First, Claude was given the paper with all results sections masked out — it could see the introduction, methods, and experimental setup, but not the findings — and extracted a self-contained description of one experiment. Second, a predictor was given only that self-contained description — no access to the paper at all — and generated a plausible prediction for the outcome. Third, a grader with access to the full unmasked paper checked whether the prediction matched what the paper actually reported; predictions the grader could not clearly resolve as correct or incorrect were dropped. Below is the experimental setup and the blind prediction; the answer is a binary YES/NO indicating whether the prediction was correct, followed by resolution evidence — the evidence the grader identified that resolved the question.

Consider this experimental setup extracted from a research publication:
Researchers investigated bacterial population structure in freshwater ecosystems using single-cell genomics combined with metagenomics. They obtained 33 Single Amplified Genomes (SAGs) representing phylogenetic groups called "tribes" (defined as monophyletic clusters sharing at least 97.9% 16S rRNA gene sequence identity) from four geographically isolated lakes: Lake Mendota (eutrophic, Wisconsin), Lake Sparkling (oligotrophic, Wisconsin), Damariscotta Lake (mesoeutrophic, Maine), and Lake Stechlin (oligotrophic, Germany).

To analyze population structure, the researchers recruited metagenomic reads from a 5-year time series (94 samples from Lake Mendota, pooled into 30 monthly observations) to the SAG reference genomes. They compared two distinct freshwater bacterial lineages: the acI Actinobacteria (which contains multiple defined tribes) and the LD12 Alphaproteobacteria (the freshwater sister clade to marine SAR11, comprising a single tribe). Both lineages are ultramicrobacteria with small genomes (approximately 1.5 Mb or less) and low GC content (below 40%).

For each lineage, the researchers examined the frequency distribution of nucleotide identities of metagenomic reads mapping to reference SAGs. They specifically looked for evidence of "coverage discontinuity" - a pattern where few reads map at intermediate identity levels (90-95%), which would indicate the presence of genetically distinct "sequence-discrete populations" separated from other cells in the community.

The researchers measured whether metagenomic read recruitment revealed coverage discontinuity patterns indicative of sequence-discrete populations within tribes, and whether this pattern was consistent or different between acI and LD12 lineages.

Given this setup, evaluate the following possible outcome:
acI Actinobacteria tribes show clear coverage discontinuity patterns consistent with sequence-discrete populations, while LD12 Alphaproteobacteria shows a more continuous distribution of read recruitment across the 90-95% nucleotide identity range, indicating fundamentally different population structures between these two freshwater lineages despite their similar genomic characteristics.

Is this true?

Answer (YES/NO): YES